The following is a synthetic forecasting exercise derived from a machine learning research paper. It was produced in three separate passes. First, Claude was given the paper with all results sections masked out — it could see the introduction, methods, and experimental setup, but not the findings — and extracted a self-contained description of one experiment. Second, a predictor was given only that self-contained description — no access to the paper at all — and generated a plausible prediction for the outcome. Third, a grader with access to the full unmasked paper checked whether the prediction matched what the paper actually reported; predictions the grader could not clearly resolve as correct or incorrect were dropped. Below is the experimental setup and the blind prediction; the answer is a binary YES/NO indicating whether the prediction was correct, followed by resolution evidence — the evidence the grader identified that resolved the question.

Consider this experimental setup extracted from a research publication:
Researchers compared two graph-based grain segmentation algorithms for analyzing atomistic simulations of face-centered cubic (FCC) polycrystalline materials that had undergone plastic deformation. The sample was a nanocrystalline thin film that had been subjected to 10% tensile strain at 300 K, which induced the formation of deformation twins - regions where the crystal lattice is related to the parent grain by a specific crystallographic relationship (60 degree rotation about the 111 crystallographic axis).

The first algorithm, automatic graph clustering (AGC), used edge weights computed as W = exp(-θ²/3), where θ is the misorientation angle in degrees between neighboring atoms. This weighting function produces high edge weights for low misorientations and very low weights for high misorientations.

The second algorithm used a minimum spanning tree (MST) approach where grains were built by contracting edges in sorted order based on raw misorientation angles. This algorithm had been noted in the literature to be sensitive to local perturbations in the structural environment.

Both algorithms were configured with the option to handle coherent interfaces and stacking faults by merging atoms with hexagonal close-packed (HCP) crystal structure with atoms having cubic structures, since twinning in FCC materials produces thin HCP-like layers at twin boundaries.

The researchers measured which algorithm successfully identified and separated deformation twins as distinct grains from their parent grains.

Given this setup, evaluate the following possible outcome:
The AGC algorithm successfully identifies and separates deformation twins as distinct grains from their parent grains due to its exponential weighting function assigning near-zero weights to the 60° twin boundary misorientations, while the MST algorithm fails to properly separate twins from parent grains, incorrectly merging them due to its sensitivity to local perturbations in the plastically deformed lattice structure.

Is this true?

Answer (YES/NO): NO